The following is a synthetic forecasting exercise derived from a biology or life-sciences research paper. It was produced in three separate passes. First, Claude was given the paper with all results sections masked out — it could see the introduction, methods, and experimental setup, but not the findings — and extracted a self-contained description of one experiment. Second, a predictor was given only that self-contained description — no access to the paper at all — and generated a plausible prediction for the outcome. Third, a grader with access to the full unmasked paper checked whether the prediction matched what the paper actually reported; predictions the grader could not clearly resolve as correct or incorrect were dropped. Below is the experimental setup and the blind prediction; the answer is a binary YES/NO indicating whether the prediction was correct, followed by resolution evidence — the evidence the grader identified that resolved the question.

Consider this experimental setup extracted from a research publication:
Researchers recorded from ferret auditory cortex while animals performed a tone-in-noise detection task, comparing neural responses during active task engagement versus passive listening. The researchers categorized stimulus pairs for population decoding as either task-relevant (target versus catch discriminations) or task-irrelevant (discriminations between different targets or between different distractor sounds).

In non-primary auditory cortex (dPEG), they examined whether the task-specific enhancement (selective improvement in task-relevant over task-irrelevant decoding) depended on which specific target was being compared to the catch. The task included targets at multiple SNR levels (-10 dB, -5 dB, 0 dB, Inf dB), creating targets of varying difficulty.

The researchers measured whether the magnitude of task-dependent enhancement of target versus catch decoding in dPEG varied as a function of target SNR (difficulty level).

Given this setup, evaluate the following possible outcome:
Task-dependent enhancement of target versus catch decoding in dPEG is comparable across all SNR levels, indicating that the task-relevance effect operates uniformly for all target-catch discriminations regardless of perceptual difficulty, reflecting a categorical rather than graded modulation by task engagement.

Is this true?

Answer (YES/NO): NO